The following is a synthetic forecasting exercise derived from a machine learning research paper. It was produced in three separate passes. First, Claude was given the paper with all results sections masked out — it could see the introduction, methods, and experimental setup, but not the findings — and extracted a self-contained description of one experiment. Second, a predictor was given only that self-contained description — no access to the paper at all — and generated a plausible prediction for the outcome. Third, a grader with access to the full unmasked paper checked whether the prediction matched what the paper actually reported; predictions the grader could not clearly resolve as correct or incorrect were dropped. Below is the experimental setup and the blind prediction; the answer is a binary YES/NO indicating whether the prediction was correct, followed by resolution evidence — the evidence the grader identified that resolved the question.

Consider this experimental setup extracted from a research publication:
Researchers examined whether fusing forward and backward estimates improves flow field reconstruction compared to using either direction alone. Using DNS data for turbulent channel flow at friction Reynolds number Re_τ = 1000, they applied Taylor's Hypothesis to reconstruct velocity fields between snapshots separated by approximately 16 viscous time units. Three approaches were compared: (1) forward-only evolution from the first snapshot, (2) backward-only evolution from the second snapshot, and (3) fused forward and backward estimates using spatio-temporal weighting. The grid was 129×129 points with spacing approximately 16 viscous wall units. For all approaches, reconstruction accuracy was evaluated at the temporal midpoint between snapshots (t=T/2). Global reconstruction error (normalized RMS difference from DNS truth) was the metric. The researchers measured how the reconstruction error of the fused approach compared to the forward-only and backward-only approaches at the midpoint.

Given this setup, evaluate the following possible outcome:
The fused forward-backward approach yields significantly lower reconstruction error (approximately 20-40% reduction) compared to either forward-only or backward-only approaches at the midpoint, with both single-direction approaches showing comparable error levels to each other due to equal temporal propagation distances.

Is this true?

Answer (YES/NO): NO